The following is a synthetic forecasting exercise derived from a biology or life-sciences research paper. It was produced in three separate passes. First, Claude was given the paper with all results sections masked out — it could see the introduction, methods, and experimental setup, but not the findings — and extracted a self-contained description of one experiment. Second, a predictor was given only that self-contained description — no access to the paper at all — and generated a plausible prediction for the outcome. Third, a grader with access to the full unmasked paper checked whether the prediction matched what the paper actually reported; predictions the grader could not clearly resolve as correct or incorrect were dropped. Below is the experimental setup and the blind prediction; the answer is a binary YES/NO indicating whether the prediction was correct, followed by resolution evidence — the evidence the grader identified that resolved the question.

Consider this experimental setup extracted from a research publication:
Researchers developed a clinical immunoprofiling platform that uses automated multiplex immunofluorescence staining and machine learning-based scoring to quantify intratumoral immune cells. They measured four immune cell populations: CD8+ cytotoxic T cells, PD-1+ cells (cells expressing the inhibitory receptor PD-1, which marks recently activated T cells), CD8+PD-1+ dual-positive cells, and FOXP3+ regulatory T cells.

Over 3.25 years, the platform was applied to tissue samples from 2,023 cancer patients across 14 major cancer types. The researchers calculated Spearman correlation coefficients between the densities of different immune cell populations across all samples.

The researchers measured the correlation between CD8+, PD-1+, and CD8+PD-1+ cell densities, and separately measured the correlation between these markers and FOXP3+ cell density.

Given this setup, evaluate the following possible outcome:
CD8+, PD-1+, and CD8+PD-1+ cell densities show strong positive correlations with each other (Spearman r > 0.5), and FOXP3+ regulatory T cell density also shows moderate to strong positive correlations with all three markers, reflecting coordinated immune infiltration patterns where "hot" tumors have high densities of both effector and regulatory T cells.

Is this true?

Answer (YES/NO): NO